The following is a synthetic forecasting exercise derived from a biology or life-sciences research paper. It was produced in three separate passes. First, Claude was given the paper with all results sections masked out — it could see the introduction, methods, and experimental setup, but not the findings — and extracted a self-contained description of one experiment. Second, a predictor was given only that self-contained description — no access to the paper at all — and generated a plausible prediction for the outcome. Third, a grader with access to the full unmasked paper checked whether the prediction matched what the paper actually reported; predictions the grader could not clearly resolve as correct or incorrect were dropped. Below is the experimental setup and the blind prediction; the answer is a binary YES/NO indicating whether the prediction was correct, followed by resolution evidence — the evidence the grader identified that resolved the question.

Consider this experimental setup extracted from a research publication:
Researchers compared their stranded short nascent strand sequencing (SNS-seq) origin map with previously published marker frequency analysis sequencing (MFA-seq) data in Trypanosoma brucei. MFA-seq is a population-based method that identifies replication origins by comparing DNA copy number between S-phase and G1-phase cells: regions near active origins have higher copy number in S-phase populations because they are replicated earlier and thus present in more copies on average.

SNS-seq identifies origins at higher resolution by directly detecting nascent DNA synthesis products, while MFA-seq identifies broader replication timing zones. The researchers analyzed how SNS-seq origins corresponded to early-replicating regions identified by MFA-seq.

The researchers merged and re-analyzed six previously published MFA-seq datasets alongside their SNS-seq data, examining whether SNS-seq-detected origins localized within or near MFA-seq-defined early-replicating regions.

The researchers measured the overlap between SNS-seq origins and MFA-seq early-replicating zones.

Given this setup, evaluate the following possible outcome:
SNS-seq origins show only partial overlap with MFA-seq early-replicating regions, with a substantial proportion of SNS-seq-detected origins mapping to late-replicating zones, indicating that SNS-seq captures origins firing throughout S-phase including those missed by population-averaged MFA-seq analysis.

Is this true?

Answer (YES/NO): YES